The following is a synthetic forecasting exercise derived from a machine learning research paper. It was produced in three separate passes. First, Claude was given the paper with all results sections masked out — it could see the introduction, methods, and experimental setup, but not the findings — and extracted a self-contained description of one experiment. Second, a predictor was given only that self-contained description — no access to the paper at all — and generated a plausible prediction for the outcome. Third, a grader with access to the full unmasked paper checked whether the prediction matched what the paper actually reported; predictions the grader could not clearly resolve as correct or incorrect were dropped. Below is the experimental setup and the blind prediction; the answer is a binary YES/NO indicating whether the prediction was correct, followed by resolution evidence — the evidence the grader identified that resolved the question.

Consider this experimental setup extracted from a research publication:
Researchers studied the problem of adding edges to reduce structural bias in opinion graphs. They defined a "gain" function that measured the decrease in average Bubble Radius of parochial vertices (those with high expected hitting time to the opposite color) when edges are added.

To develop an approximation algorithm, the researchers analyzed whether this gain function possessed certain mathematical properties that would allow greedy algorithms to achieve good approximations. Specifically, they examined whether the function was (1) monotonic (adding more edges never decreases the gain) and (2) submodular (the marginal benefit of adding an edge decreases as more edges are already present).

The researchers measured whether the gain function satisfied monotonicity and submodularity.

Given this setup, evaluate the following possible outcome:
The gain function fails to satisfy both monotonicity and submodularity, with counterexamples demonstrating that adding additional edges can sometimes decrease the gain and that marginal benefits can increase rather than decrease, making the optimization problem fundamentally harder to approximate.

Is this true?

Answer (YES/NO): NO